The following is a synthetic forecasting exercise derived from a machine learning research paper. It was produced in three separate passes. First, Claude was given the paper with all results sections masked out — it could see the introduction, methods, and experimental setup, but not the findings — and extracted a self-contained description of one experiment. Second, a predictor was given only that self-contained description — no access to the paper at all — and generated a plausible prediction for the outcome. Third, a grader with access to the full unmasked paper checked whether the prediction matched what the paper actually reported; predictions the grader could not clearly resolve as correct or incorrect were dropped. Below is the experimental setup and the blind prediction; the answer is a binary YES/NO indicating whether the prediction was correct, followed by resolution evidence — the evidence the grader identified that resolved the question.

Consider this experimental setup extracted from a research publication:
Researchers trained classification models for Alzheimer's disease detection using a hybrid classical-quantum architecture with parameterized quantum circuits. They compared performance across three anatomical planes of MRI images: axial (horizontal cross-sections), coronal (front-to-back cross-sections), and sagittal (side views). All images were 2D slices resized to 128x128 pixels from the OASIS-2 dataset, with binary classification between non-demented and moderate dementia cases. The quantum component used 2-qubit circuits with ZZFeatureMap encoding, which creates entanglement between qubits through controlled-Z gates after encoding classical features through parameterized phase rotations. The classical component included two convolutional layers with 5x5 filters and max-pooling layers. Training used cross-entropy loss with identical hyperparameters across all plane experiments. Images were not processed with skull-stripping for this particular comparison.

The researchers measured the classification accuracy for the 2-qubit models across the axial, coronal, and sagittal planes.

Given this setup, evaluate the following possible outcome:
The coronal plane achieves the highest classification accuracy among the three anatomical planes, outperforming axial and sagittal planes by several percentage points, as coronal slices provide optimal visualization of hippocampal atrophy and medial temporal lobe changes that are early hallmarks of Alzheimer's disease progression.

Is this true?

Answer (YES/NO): NO